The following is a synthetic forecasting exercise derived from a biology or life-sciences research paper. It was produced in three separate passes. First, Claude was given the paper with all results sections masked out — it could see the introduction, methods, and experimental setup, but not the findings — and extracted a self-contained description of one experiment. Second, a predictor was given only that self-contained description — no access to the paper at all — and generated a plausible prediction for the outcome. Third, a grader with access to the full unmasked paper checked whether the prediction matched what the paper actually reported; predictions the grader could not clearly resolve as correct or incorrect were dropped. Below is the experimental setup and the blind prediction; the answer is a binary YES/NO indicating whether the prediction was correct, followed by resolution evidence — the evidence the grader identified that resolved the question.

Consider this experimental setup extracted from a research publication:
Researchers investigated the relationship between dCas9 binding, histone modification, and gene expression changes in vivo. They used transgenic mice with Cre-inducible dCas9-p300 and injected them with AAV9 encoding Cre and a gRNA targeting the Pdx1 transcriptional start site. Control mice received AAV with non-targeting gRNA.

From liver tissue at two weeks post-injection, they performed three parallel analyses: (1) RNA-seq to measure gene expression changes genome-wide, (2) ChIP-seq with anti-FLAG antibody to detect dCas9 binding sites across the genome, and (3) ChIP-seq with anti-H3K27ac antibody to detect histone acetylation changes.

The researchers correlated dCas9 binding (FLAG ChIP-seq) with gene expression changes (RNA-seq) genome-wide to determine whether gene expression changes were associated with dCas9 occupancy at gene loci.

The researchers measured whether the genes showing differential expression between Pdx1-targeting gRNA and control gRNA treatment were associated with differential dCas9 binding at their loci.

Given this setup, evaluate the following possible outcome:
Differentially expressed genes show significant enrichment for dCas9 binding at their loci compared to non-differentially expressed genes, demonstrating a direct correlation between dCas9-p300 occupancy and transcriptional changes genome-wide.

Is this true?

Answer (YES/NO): NO